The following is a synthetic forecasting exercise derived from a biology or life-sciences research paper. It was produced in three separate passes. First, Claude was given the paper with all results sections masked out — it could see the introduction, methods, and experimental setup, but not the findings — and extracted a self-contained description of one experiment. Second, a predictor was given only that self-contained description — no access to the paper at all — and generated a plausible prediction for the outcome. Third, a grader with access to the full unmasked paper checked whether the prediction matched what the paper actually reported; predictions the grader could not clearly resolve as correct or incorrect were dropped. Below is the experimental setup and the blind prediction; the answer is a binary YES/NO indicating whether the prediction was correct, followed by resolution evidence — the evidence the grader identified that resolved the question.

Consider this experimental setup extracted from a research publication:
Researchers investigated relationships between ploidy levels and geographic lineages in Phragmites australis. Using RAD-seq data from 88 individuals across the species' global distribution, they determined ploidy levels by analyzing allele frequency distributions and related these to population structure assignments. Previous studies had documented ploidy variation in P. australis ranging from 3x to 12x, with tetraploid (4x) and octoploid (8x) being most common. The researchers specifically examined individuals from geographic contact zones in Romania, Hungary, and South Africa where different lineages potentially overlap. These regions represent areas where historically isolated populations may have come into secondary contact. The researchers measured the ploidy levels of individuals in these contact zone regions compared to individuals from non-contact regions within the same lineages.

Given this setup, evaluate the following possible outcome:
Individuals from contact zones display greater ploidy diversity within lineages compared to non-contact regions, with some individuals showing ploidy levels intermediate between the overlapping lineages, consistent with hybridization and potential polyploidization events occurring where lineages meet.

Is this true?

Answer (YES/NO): YES